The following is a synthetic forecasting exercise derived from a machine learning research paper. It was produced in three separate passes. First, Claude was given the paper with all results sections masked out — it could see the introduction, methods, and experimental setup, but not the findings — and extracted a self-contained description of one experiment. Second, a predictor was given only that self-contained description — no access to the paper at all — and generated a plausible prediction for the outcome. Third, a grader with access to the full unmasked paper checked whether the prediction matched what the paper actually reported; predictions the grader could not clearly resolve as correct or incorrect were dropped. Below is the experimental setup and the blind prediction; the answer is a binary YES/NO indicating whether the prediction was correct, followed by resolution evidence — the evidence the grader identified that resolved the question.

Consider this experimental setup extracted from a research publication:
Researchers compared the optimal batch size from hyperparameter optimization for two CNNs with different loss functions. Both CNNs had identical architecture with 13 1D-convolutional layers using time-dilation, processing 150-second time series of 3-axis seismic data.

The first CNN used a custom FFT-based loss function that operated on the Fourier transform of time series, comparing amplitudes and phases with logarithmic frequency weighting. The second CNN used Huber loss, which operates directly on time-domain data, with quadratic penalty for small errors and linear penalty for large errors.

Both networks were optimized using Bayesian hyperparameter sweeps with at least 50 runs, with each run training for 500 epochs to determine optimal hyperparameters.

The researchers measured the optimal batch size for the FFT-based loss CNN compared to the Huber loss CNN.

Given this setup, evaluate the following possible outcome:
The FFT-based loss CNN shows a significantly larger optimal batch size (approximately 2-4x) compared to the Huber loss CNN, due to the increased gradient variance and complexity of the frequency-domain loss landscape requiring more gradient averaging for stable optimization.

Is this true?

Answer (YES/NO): YES